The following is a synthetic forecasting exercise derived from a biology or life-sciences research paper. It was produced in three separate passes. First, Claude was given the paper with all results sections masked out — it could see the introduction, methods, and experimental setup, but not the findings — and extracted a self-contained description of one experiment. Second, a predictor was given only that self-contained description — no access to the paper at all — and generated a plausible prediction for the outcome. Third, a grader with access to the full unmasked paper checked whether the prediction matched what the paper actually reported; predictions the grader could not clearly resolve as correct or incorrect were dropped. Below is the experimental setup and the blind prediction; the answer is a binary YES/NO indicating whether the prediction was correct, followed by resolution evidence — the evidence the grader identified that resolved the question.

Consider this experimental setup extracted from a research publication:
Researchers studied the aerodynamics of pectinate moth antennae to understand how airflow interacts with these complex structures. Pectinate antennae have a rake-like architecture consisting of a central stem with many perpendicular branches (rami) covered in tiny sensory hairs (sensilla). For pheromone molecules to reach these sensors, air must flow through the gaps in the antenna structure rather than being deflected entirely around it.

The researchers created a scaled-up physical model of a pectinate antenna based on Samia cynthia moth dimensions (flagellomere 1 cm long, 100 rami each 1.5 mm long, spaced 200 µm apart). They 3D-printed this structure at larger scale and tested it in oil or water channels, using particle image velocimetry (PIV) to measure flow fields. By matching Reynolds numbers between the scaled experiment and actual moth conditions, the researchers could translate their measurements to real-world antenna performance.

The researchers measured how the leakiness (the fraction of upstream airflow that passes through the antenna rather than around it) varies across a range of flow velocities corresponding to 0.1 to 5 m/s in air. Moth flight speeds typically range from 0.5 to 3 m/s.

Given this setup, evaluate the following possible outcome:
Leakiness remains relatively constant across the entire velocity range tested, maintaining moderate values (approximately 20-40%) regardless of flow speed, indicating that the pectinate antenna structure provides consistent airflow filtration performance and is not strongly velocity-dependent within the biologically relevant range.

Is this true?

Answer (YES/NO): NO